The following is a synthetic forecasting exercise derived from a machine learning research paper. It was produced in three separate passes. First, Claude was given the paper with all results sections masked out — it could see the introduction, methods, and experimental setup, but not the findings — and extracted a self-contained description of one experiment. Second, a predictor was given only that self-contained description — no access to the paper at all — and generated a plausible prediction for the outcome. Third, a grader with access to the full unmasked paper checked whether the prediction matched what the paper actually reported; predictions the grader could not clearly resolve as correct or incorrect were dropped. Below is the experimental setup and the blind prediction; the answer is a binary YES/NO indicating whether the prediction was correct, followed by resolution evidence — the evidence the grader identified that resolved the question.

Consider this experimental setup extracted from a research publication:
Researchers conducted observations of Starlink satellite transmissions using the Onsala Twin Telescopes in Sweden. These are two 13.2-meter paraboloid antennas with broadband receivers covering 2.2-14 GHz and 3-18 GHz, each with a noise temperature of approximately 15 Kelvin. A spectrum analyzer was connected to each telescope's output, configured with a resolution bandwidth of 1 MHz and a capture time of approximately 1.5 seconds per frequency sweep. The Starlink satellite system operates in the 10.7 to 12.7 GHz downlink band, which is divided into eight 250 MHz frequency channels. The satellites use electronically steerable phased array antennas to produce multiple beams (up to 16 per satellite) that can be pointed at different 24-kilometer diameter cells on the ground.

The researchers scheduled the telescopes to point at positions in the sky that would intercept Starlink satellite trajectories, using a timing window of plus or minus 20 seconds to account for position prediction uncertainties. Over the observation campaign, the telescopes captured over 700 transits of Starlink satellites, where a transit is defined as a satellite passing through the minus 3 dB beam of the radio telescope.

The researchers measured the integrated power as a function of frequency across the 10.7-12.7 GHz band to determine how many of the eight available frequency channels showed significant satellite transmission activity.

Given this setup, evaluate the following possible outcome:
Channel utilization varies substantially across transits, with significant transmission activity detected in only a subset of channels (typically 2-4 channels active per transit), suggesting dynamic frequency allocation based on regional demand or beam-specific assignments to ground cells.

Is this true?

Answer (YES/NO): NO